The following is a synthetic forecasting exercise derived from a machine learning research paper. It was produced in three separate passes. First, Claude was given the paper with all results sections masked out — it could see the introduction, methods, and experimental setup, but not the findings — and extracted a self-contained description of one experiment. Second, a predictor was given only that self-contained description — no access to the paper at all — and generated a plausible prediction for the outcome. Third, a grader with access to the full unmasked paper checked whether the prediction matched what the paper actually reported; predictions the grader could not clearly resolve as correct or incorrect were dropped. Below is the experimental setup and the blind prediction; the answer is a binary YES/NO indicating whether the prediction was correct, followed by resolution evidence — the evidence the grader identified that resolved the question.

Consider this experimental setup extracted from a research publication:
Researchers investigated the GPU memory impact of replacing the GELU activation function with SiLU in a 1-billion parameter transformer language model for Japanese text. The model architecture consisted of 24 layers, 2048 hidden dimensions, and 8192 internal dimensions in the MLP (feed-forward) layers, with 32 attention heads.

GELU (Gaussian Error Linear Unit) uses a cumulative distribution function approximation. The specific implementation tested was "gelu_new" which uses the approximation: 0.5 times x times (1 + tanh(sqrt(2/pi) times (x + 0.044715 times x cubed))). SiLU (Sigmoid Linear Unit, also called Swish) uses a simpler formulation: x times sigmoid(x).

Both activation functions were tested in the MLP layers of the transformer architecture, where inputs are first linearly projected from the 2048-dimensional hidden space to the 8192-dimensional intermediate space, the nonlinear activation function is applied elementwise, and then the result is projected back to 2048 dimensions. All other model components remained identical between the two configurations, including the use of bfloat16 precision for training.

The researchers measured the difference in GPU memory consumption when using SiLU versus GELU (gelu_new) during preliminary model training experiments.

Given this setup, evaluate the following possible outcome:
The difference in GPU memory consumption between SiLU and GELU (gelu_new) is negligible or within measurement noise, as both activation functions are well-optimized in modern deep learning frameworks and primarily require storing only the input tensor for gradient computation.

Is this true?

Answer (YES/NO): NO